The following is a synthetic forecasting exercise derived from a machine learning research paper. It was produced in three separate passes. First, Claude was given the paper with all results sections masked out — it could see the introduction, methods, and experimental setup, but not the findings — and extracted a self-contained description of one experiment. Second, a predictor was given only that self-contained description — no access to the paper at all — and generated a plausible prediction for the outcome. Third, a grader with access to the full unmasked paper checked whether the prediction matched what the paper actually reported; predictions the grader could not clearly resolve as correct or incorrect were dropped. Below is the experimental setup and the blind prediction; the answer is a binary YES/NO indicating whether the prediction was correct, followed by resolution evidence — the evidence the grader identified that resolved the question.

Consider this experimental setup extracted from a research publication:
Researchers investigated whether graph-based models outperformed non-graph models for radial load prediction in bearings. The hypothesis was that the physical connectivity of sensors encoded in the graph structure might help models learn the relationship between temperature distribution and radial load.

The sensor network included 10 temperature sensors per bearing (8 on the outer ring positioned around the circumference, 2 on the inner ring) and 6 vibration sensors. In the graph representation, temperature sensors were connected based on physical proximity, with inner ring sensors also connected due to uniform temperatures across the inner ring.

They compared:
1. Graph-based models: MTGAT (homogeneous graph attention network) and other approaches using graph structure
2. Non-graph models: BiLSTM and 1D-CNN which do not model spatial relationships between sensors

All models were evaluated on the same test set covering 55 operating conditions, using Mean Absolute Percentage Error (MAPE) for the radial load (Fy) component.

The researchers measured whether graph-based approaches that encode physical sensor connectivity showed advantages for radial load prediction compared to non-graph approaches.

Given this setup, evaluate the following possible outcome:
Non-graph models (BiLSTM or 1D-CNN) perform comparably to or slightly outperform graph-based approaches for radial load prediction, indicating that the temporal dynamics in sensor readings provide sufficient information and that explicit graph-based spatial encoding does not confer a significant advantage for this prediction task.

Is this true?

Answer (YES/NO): NO